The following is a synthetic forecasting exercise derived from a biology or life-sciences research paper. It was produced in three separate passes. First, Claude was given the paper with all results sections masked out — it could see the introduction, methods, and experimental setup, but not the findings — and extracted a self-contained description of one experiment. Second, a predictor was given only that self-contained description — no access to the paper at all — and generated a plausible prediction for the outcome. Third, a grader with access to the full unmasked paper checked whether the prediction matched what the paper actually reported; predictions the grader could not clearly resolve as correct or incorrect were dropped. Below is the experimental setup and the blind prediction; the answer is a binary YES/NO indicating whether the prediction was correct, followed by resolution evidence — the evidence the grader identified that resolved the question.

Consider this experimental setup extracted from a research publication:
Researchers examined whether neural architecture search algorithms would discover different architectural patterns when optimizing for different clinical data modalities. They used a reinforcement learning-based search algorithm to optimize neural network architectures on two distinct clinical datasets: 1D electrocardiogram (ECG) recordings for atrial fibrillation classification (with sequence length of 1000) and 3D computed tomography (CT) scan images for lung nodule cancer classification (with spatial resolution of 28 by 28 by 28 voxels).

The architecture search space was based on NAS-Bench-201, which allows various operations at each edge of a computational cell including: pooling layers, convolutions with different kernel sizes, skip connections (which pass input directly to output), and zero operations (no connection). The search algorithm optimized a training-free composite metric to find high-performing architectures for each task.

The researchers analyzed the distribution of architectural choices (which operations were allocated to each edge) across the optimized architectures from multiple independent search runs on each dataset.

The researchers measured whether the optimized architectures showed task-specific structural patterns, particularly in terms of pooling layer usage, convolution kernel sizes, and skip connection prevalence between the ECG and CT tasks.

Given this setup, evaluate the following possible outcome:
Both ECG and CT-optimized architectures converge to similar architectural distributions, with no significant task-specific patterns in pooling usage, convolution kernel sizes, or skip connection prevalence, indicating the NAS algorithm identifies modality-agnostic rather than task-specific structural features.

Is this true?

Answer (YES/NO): NO